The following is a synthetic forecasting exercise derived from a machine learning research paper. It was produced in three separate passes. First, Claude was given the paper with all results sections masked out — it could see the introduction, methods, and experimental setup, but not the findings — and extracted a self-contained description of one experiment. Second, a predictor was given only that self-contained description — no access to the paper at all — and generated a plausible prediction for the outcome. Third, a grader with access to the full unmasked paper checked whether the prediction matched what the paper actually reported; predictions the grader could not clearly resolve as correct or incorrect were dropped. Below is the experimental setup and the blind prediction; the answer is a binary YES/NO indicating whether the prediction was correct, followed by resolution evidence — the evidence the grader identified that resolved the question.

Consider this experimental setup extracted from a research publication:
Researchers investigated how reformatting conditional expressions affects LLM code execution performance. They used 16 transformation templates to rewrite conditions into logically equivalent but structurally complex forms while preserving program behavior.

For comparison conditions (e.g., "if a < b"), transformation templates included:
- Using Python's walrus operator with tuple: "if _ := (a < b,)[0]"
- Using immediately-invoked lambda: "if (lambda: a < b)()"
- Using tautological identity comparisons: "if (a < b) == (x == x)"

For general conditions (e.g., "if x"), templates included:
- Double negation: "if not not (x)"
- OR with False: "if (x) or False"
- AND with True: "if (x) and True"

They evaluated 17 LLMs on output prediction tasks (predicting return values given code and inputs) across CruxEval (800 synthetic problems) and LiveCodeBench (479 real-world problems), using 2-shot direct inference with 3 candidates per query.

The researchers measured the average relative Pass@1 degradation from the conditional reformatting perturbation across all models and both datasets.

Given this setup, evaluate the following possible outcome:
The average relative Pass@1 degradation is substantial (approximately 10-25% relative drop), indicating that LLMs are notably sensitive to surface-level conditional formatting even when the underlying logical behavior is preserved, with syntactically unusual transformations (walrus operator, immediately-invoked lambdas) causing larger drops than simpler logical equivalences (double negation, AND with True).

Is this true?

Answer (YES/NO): NO